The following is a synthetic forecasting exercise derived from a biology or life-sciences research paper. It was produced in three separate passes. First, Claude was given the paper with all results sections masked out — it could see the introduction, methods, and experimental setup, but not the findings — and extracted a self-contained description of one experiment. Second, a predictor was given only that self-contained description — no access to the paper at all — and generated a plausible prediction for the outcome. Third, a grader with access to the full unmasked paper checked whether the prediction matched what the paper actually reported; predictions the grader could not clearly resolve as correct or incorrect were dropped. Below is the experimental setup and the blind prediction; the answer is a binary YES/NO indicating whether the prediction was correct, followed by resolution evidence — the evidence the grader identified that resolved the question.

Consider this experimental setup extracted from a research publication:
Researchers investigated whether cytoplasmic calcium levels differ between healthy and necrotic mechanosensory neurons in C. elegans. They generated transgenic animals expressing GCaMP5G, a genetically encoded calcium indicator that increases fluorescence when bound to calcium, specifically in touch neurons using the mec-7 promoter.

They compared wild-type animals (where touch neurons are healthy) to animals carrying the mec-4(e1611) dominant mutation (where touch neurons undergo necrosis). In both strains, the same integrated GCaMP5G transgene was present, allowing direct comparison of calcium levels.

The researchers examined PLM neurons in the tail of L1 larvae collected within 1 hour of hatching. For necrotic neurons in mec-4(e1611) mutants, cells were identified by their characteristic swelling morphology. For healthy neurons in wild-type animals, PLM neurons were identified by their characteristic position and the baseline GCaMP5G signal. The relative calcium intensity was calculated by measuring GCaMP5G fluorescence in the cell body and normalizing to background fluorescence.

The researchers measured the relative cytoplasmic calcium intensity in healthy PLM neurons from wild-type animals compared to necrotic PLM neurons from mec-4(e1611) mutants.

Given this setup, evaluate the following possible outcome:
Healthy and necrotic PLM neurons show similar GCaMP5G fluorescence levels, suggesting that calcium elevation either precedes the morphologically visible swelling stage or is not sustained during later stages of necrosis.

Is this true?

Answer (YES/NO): NO